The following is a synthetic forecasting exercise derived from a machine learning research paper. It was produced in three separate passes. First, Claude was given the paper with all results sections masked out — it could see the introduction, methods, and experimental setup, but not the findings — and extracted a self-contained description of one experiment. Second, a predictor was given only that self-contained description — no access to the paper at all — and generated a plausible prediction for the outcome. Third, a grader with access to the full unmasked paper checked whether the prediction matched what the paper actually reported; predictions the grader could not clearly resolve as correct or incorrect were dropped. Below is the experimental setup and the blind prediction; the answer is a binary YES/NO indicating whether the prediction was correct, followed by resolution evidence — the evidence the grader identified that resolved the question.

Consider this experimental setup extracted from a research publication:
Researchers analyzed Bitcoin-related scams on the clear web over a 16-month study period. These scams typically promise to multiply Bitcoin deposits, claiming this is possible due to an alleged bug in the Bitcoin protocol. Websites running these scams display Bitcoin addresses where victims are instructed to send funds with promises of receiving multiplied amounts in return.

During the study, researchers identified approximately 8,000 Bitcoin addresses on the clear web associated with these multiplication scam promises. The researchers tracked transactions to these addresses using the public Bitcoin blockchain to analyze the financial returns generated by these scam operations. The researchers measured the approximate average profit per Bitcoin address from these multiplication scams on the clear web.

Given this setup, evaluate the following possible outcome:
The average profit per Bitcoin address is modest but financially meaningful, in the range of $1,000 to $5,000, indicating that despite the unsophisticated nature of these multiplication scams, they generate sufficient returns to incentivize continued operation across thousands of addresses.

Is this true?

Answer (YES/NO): NO